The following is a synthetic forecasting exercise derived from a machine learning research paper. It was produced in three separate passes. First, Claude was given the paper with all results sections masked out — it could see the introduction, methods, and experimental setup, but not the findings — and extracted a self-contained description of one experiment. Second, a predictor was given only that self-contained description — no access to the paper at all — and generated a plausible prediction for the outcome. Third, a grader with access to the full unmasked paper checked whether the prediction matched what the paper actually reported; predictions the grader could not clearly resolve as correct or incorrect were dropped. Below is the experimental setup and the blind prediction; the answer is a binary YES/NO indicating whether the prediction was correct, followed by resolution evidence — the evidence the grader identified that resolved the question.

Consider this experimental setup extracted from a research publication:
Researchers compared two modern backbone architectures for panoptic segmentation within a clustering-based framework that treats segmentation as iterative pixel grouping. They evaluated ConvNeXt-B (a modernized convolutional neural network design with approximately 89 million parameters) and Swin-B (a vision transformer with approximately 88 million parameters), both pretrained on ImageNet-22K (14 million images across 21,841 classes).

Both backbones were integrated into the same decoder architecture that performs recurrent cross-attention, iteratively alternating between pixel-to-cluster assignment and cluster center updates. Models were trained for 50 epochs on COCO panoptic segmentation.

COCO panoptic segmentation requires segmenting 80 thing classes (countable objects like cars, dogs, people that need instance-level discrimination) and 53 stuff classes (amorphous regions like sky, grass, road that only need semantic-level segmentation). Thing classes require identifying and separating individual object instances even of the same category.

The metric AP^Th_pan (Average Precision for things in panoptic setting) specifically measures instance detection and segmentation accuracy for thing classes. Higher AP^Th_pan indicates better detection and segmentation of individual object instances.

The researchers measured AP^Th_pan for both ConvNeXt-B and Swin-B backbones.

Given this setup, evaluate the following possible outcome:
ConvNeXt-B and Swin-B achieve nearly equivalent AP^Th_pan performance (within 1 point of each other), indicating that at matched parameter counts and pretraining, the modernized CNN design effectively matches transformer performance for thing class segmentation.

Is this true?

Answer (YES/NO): YES